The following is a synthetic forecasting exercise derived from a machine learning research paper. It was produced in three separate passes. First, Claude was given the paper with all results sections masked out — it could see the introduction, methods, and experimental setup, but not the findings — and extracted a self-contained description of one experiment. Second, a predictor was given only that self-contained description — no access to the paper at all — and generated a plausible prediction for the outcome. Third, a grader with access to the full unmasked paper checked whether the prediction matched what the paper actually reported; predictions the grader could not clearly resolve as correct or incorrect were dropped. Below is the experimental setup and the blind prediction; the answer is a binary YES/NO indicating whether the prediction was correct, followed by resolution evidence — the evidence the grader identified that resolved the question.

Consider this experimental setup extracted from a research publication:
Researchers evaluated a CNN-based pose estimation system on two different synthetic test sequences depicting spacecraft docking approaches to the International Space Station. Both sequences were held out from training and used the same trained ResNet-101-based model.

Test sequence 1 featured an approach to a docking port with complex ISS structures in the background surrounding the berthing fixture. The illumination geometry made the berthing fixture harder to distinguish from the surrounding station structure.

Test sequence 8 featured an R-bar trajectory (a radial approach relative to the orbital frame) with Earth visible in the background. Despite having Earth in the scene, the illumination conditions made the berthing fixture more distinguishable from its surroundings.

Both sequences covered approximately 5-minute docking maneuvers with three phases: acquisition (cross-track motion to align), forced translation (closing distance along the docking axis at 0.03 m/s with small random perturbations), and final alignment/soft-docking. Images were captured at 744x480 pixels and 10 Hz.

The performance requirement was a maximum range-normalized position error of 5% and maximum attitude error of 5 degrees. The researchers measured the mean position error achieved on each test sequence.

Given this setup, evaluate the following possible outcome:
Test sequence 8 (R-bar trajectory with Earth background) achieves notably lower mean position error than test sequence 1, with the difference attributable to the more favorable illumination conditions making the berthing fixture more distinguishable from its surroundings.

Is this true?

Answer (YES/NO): YES